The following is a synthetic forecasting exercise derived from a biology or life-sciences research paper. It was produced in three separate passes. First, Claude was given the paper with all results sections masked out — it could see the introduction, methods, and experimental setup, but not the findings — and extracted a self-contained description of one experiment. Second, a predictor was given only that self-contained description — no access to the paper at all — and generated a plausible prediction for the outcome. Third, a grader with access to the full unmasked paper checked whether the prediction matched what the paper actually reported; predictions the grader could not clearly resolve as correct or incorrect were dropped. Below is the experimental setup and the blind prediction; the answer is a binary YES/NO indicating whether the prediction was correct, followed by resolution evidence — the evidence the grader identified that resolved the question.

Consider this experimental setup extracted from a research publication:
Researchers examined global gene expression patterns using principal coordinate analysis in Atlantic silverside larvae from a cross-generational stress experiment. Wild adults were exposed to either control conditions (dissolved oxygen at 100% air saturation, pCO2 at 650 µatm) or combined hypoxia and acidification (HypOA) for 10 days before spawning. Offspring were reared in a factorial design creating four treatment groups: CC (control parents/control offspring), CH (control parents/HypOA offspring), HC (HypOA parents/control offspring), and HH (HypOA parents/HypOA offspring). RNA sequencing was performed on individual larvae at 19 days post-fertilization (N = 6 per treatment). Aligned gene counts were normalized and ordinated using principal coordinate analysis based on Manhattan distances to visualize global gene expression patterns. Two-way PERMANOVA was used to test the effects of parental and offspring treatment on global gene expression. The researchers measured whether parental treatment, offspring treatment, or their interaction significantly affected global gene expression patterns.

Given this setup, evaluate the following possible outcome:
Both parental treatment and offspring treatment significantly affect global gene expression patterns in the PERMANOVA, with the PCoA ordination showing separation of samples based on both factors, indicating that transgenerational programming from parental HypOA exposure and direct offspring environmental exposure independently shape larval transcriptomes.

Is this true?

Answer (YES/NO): YES